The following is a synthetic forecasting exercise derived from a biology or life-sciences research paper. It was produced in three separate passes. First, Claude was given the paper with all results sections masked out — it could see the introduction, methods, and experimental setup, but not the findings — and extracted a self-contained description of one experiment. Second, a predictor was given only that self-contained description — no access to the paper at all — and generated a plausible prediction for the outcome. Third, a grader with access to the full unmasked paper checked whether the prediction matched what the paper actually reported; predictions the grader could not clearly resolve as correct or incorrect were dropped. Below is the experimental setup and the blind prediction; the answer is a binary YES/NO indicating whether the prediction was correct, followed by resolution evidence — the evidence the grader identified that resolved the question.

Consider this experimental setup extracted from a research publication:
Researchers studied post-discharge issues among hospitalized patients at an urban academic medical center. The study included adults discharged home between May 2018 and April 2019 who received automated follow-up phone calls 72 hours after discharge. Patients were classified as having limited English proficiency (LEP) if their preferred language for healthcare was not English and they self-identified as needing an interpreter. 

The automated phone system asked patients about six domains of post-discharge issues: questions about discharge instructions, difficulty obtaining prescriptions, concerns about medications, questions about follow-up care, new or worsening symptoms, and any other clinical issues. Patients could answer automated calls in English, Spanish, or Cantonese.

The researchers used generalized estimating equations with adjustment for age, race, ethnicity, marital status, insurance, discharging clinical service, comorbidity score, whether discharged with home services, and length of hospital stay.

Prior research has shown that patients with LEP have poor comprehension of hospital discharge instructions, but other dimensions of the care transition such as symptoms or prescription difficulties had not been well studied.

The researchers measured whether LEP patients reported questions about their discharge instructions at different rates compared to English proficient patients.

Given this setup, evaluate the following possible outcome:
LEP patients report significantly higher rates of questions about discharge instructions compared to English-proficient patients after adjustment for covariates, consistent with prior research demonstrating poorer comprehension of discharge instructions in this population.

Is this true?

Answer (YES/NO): YES